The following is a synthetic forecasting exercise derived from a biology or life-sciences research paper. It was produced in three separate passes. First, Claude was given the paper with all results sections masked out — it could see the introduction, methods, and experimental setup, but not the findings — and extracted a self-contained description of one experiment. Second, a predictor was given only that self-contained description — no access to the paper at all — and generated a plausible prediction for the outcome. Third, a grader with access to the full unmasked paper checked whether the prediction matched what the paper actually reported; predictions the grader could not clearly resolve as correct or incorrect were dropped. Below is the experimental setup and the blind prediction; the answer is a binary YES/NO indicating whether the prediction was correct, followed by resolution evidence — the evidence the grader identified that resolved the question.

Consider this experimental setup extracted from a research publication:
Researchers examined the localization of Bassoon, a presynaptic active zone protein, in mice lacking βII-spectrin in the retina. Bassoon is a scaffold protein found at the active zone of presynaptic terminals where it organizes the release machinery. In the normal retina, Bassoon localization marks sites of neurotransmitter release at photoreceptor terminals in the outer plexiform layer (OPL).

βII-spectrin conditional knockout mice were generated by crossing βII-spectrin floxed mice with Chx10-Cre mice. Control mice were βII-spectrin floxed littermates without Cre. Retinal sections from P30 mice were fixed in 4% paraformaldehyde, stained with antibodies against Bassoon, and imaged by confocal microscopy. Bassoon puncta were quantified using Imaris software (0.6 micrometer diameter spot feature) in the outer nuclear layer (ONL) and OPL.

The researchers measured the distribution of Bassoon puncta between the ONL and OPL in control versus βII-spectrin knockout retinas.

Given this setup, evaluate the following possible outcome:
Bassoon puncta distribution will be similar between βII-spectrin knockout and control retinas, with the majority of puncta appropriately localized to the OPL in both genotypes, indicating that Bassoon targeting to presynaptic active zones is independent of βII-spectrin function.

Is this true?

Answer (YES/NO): NO